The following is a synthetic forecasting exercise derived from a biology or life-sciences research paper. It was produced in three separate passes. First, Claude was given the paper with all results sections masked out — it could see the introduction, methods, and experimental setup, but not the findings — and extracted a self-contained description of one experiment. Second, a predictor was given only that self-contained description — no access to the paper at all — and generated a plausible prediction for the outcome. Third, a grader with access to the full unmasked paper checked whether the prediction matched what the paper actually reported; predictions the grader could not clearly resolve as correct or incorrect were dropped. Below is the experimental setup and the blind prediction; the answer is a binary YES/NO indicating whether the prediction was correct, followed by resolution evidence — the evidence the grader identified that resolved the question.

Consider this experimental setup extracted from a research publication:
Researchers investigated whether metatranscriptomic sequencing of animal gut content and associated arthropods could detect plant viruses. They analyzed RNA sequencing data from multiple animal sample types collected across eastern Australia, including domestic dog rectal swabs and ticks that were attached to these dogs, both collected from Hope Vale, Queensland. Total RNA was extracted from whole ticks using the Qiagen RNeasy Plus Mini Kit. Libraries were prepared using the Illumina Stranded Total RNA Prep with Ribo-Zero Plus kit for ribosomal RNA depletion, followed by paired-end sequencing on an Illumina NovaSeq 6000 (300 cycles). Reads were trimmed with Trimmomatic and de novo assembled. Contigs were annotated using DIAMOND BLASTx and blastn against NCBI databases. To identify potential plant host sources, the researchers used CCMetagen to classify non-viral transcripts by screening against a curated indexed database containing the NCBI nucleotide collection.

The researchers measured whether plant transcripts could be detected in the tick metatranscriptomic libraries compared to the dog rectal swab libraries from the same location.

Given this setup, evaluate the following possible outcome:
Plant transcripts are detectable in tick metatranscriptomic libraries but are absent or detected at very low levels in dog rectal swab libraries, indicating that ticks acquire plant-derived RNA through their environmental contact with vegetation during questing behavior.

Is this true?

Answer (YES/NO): NO